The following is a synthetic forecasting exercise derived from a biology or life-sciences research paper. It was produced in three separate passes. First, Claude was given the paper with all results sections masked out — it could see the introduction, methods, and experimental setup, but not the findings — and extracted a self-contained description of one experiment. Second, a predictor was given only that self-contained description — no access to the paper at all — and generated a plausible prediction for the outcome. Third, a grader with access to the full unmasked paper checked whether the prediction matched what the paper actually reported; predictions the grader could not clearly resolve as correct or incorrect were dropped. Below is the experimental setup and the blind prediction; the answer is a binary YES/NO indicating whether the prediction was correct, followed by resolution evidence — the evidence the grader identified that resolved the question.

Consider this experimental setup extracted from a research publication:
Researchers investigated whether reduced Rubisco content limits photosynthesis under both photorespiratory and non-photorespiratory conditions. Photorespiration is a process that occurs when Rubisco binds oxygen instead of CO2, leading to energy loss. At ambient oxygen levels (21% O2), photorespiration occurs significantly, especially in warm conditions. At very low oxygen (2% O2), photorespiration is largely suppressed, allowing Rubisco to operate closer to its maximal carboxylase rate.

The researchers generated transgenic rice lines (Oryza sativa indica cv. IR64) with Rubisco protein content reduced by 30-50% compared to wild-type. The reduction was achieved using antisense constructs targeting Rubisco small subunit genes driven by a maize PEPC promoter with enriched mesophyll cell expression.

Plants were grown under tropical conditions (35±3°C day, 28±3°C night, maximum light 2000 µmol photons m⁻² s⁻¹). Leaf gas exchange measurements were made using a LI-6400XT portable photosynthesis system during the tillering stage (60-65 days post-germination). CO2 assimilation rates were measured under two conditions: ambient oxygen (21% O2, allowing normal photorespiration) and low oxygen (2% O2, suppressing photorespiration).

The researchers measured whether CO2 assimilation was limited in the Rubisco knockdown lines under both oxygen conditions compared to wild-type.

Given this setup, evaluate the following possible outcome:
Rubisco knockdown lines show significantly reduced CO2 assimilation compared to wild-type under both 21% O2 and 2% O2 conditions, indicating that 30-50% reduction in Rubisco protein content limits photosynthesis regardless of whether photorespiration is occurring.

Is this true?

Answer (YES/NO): YES